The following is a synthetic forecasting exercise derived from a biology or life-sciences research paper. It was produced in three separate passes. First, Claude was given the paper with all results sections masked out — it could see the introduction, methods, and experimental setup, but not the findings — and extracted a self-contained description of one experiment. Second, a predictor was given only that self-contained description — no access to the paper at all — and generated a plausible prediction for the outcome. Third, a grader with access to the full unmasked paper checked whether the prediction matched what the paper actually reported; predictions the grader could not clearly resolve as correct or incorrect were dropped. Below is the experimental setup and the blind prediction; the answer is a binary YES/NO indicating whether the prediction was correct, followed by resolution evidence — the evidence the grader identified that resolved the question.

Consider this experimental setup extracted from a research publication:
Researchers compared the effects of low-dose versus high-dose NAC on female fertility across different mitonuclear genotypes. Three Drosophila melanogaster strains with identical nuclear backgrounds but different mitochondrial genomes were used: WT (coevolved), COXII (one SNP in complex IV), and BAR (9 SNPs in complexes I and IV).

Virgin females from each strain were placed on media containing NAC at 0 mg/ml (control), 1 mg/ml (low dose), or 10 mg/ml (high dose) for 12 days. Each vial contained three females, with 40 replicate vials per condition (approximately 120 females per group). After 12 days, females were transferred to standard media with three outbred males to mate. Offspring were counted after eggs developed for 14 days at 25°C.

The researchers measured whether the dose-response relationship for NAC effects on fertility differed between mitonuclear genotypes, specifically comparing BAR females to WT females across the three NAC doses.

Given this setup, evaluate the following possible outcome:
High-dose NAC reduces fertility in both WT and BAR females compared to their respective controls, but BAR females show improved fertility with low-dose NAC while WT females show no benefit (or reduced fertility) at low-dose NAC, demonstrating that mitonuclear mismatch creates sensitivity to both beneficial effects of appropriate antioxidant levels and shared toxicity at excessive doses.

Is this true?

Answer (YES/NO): NO